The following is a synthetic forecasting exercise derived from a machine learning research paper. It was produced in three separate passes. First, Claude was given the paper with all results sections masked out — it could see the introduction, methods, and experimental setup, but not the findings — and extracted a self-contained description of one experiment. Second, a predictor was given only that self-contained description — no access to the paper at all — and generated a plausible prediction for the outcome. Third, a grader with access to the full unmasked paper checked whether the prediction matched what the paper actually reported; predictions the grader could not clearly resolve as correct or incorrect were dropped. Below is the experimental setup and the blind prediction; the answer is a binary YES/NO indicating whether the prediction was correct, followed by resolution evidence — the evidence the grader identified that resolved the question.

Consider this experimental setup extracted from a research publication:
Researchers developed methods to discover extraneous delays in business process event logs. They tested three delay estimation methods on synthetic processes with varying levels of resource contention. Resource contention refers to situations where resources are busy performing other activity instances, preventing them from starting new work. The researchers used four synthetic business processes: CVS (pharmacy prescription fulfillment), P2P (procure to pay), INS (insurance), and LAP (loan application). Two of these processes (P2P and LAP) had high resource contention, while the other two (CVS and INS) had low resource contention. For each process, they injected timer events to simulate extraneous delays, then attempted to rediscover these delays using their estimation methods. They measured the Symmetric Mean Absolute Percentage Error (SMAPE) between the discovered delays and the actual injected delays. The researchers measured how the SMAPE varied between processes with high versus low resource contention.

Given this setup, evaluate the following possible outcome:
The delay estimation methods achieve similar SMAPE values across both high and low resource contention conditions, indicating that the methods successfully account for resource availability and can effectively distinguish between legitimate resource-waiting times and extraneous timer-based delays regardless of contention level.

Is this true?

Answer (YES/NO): NO